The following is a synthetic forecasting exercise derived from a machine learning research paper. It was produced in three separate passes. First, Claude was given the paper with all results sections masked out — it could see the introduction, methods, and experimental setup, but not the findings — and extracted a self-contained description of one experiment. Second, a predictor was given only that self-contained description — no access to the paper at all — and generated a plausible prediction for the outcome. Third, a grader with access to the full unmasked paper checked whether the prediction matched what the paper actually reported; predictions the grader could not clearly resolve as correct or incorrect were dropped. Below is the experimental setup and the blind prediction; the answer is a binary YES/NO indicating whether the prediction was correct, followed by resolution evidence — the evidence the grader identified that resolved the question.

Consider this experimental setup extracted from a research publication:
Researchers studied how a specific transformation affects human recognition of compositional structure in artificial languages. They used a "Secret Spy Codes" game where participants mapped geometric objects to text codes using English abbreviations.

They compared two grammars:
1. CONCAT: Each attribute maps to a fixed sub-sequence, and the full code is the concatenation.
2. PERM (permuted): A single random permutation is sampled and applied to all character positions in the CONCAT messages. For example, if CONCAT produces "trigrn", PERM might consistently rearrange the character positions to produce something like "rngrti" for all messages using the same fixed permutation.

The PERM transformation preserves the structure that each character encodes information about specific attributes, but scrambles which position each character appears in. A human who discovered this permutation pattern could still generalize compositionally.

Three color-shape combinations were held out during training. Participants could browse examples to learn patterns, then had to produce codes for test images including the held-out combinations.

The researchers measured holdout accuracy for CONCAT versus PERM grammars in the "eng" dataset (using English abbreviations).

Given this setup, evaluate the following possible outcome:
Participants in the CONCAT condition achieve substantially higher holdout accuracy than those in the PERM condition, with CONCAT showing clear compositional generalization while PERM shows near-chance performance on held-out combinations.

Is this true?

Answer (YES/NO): YES